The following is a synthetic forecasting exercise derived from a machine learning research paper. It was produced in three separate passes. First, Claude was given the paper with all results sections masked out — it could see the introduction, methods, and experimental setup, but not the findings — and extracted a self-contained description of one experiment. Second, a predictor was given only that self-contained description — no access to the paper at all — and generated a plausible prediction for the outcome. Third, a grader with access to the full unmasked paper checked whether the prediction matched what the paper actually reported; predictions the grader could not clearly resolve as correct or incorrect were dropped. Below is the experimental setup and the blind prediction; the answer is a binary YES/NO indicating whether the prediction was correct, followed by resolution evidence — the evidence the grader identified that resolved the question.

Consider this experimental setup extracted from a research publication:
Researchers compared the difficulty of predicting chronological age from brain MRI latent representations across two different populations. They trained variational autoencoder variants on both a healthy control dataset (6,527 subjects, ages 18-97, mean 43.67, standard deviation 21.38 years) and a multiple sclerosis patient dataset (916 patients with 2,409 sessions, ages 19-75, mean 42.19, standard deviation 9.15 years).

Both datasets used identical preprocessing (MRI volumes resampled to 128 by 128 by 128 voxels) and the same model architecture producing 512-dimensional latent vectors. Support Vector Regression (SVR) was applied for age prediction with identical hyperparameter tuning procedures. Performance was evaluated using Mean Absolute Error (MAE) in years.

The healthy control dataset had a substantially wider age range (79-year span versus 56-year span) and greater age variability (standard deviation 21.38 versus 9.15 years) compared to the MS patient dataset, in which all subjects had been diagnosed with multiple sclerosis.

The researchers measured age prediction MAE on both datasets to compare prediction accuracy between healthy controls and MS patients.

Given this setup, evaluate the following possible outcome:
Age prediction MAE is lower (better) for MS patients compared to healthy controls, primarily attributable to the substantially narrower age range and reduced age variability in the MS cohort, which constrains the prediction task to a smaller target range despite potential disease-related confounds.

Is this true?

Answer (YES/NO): YES